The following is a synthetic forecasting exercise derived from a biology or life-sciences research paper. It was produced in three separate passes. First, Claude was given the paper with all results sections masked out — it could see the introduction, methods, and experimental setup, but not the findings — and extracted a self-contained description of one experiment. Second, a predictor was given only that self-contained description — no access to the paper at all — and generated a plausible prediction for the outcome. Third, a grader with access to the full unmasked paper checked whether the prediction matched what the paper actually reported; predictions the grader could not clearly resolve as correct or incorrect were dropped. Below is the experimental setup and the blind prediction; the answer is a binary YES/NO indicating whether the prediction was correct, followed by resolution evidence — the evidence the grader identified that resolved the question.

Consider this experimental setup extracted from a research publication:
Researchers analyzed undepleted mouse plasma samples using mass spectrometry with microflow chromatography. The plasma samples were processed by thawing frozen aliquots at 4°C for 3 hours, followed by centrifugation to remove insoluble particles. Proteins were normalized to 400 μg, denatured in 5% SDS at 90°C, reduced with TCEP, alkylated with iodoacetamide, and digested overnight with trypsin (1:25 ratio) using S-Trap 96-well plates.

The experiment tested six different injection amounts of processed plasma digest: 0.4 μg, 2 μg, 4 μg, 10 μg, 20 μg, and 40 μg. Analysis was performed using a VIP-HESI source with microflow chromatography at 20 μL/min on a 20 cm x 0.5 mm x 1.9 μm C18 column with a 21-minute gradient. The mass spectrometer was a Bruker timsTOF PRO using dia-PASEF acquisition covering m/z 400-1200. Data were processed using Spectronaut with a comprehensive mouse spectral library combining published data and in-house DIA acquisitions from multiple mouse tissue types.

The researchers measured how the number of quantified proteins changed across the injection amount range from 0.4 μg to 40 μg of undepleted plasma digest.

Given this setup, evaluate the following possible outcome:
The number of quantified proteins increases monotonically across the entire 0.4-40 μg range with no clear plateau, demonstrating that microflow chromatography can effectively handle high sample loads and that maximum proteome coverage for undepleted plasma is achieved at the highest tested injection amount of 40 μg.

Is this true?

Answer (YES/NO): NO